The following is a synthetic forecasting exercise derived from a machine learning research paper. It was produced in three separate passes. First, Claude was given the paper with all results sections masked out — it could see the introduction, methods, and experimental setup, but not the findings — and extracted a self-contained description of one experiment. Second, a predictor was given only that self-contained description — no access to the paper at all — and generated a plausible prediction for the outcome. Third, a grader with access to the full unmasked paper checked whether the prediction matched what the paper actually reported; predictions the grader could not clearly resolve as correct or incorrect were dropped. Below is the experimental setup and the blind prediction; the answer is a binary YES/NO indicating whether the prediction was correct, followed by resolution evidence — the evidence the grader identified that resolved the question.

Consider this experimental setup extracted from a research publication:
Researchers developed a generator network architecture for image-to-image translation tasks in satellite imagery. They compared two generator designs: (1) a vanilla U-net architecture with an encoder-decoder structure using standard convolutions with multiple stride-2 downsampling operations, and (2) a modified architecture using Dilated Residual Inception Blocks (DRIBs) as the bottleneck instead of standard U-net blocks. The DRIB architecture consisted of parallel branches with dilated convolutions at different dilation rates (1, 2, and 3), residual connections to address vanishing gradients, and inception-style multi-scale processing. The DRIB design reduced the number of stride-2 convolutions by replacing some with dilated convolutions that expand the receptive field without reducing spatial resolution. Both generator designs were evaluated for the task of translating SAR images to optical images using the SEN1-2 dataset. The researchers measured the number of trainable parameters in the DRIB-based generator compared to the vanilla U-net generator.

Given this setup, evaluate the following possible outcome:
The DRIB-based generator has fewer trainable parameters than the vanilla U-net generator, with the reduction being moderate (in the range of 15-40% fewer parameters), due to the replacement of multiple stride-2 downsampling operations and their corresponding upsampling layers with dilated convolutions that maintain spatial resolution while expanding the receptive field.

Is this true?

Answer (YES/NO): NO